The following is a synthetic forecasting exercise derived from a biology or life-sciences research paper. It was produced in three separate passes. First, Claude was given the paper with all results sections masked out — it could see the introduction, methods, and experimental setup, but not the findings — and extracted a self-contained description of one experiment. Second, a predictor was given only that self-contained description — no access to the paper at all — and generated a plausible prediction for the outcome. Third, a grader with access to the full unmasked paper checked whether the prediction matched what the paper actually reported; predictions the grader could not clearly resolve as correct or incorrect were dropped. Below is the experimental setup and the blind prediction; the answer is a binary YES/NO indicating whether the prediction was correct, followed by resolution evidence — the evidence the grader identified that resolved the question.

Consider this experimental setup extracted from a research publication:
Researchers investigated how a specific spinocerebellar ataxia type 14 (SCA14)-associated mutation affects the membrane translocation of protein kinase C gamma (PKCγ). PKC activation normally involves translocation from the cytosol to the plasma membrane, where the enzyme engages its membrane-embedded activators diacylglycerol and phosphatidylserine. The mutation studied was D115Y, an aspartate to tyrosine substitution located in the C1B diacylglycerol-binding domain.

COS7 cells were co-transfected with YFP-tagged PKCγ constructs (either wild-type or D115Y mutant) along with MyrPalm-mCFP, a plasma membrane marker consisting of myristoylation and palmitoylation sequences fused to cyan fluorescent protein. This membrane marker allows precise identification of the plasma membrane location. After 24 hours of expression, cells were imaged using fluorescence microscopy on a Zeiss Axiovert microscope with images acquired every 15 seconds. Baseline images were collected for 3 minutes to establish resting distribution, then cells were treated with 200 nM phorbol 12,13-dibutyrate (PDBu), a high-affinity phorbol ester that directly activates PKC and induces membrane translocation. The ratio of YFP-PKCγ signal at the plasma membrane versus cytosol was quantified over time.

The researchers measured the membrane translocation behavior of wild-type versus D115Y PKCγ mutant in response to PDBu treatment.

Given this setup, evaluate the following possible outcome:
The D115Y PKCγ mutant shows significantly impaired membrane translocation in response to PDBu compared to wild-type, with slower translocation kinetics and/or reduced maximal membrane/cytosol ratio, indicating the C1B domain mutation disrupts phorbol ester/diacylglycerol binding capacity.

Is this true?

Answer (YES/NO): NO